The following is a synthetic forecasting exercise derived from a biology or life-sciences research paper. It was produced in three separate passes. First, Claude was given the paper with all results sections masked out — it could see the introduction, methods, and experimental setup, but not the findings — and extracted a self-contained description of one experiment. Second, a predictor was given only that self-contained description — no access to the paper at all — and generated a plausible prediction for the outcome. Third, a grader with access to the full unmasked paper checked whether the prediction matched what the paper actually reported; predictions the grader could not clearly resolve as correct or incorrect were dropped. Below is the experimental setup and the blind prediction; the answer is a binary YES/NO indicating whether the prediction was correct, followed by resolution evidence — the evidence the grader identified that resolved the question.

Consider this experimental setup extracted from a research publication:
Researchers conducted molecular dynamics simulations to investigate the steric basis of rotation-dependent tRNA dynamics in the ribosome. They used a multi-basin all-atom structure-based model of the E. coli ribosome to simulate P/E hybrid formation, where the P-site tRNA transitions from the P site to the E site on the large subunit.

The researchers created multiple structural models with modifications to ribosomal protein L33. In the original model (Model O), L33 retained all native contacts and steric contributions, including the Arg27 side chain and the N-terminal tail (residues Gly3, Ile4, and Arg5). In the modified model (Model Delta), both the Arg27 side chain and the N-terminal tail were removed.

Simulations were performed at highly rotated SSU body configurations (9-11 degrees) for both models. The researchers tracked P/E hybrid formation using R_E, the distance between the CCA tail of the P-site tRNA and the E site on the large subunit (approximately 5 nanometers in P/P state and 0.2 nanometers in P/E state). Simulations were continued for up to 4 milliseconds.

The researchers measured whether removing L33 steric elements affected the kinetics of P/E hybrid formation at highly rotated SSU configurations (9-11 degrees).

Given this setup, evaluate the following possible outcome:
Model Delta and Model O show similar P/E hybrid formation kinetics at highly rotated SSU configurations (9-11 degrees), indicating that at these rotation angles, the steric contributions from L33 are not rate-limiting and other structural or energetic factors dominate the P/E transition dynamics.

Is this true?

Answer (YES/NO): NO